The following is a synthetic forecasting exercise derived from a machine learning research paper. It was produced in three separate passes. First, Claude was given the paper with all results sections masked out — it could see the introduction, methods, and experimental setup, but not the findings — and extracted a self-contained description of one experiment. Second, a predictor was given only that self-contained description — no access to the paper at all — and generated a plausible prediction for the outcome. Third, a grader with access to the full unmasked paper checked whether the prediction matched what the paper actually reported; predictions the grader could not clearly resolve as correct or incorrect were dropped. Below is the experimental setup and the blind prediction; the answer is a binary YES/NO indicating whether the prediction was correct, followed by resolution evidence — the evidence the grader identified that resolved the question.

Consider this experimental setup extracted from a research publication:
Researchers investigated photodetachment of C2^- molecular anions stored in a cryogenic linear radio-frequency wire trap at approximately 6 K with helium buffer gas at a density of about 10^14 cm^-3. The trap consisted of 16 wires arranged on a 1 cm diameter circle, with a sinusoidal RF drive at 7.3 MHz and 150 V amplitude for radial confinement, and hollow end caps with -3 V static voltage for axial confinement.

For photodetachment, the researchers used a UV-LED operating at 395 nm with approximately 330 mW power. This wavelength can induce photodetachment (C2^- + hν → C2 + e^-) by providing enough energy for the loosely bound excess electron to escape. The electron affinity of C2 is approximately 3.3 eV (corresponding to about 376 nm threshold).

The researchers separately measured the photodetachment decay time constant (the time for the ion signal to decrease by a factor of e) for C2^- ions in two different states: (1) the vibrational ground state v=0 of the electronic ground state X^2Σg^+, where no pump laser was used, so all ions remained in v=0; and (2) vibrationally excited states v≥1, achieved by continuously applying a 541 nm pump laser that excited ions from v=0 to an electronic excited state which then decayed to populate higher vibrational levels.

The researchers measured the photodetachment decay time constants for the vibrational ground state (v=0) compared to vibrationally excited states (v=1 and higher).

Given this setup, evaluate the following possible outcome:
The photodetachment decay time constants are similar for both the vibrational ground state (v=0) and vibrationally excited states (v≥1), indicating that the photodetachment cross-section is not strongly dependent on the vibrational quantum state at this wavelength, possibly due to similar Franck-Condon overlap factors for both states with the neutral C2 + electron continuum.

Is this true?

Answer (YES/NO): NO